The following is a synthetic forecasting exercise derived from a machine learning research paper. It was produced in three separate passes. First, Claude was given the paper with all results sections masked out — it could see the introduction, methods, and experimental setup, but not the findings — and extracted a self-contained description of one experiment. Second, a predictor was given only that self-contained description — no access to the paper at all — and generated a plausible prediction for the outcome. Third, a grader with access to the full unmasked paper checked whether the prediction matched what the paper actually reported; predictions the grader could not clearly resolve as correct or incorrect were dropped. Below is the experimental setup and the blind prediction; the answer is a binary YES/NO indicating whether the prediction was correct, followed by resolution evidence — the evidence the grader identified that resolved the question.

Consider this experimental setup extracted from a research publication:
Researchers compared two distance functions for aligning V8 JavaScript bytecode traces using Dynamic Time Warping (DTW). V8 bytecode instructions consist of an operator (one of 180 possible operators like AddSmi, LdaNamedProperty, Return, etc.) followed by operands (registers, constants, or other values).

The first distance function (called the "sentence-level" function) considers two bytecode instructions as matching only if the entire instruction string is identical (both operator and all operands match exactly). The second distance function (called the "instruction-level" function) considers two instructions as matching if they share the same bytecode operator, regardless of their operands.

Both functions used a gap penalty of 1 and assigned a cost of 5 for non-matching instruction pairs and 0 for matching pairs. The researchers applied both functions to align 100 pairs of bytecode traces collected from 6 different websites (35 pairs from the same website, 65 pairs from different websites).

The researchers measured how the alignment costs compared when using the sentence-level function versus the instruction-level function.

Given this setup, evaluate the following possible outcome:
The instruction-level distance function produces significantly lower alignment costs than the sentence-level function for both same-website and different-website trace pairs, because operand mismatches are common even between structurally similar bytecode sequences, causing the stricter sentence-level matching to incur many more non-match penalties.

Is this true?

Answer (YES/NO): YES